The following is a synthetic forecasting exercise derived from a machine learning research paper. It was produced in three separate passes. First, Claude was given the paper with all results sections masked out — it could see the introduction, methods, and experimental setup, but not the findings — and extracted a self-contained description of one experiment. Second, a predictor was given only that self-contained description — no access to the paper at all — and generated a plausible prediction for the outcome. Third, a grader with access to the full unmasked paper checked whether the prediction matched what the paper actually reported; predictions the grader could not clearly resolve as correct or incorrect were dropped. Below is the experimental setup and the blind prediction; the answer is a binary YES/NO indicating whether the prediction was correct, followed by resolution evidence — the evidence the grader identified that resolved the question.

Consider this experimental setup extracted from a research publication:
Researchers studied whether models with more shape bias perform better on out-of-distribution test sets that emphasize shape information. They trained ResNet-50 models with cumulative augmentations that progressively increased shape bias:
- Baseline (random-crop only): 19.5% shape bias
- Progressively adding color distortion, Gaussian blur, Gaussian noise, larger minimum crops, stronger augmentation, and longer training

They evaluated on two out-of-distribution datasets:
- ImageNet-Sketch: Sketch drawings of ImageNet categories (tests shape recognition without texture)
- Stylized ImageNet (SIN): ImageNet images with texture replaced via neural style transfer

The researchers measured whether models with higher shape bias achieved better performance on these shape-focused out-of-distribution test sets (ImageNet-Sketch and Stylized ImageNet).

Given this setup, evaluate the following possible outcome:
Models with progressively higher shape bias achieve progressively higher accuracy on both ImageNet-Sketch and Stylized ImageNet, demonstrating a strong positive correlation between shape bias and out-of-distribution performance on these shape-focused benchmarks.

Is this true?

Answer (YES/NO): NO